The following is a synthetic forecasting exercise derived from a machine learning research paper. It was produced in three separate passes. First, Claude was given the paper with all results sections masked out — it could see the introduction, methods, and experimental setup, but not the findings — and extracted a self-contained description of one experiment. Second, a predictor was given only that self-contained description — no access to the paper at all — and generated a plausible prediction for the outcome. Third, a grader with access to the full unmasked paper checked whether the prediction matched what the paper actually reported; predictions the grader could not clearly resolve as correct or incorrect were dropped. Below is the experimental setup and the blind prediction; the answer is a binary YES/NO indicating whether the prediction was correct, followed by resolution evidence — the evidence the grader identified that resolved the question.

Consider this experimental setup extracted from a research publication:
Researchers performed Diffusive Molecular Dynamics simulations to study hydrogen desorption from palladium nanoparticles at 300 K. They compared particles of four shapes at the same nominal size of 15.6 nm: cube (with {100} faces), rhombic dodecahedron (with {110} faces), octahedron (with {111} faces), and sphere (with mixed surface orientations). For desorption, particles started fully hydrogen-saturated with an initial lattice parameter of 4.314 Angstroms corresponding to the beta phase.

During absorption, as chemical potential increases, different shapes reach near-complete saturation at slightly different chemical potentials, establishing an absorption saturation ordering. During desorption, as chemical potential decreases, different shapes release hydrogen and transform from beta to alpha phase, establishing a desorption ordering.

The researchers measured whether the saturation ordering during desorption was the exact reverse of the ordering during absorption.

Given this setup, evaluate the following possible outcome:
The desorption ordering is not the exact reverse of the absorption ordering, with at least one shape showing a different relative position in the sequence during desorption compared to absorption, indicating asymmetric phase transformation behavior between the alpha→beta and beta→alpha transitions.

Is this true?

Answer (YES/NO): YES